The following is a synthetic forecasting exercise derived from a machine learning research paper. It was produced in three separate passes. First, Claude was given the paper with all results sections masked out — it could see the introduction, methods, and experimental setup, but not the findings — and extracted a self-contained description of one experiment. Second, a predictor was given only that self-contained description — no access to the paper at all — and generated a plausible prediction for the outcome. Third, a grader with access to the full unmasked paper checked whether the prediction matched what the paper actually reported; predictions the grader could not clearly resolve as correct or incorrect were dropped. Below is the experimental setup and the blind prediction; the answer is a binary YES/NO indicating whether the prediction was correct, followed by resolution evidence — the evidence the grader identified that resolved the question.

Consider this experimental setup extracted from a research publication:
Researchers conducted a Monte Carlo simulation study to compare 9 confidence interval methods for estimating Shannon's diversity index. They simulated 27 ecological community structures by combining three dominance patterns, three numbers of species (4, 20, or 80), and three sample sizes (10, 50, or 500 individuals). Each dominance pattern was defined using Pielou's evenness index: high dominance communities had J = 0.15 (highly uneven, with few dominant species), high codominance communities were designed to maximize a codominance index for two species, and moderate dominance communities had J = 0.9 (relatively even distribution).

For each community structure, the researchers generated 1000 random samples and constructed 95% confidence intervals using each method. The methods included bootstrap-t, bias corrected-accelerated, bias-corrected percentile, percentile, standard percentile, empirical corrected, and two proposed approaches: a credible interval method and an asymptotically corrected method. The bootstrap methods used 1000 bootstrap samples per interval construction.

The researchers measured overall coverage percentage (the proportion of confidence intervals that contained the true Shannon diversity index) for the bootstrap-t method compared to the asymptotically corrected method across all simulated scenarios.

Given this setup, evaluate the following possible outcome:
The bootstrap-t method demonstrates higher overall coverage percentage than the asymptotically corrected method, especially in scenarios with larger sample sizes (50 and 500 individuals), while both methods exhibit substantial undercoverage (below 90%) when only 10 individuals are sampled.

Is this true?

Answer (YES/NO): NO